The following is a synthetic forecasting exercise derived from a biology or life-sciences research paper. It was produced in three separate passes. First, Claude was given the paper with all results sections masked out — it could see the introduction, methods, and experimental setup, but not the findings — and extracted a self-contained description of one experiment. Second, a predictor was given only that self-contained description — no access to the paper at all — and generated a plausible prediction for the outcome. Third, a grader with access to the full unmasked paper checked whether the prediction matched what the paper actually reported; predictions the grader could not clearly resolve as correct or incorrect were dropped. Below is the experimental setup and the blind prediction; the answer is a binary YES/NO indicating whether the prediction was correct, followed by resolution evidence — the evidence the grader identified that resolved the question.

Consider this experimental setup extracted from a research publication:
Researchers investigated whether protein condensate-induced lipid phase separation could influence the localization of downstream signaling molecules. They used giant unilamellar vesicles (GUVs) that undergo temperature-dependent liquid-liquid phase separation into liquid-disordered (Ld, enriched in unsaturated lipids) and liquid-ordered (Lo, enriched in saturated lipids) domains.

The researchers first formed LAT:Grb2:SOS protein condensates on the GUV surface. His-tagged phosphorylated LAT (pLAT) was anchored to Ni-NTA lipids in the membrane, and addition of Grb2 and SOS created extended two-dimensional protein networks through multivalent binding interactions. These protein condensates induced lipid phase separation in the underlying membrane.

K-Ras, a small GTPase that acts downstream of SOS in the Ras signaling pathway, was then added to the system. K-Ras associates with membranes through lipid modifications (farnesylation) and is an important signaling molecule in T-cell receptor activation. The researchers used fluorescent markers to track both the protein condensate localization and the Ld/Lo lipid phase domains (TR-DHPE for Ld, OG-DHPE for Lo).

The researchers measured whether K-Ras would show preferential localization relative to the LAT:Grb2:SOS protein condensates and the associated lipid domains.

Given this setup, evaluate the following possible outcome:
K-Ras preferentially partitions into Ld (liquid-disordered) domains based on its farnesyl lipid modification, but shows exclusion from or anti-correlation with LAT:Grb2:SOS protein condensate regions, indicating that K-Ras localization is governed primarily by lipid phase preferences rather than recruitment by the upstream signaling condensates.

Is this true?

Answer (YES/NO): NO